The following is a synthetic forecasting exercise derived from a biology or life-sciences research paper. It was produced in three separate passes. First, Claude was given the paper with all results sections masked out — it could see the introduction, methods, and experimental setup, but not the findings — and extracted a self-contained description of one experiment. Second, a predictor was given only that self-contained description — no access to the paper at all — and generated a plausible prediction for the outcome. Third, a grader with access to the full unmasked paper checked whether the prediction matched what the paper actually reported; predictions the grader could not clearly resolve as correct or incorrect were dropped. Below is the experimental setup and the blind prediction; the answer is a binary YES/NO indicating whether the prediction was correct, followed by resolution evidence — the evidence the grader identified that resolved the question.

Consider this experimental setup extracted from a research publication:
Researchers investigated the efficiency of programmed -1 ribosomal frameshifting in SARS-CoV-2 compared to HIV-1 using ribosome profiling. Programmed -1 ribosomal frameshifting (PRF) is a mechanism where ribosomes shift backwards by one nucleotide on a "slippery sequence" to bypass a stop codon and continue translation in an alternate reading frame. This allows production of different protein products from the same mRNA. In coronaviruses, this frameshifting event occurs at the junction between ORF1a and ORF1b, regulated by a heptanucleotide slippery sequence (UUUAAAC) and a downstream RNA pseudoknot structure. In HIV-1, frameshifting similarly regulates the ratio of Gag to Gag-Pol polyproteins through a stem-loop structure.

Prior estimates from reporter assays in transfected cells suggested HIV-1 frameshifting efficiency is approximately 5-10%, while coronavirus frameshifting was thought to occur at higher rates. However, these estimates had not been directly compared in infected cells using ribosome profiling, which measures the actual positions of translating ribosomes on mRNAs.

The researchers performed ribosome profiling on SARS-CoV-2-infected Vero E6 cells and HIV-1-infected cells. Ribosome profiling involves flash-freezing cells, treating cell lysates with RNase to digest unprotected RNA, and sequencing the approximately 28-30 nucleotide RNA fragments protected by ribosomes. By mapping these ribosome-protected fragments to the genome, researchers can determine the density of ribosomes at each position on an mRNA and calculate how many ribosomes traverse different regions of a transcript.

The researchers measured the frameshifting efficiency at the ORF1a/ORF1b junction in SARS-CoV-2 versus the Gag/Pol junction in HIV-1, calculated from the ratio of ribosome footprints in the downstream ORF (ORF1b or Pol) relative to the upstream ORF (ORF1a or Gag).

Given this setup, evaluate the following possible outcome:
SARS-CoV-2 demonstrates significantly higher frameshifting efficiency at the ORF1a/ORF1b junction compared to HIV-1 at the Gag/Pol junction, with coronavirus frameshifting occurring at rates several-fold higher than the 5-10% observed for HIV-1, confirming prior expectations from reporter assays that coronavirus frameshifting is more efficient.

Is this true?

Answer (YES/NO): YES